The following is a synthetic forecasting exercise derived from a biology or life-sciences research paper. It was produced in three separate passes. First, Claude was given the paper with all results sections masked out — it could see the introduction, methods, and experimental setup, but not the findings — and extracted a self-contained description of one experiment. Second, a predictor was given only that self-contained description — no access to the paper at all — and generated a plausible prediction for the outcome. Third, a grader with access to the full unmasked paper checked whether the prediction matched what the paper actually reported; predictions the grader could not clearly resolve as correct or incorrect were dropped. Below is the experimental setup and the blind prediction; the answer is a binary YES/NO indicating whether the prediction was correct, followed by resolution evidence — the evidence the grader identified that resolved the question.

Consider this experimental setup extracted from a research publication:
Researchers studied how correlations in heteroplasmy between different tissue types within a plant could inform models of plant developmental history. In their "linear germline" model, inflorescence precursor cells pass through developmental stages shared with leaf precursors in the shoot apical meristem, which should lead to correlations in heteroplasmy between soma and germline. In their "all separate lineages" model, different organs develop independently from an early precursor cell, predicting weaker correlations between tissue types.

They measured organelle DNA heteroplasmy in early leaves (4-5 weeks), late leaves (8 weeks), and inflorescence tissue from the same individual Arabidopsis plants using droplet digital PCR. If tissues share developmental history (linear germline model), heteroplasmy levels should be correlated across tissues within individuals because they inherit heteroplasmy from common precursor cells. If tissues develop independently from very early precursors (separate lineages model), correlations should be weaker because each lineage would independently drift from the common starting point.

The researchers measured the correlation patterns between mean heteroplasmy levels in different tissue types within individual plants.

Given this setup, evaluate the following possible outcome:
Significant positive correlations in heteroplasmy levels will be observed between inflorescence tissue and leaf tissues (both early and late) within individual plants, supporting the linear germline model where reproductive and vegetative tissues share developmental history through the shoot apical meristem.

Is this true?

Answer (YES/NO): NO